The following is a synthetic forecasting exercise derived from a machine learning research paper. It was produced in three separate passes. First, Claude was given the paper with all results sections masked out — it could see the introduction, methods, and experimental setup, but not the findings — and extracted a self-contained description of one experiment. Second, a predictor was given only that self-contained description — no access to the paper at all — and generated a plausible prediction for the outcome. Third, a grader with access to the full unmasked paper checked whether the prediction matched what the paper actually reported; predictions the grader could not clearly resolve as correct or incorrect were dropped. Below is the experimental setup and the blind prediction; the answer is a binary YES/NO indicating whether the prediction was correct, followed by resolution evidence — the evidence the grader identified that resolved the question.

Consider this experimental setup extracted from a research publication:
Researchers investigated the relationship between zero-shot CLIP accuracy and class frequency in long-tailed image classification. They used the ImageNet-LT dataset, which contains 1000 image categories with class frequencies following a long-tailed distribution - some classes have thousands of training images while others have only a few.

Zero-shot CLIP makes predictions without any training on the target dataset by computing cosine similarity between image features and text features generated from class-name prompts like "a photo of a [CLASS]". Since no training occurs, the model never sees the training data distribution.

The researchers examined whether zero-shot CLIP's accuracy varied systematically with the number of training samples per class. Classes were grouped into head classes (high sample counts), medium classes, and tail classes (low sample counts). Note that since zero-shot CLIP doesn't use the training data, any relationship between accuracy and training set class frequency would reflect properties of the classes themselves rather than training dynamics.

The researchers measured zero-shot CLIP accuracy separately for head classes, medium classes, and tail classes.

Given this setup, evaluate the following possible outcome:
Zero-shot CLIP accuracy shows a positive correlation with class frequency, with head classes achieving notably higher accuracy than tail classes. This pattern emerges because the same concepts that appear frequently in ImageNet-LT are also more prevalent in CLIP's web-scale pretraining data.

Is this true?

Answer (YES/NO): NO